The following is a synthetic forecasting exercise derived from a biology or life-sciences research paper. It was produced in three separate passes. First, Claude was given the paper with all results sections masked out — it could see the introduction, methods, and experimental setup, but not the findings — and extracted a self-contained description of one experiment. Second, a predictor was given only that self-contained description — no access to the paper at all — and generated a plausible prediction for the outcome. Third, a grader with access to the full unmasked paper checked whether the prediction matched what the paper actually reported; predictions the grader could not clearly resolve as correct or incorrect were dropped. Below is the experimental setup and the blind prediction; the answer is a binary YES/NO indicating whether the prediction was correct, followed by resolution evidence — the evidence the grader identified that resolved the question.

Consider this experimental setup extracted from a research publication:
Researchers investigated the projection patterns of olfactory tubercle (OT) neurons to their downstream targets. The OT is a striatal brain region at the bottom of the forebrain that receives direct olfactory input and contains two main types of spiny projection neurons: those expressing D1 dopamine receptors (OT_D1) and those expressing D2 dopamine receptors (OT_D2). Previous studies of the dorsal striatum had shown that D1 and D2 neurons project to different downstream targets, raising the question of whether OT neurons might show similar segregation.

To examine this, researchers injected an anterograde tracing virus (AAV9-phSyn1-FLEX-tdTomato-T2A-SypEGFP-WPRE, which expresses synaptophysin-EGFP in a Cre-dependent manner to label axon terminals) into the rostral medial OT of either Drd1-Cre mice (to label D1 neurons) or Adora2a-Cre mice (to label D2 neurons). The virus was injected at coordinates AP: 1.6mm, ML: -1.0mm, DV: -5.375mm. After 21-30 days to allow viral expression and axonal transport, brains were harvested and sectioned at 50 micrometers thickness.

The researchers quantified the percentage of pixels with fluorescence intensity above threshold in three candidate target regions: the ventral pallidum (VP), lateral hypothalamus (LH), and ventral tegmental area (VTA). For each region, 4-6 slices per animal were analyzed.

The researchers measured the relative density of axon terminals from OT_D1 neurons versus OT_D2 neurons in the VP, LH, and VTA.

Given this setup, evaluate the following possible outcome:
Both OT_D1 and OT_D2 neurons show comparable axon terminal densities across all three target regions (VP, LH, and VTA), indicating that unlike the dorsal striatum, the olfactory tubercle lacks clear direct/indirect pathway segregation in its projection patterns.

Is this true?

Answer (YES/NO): NO